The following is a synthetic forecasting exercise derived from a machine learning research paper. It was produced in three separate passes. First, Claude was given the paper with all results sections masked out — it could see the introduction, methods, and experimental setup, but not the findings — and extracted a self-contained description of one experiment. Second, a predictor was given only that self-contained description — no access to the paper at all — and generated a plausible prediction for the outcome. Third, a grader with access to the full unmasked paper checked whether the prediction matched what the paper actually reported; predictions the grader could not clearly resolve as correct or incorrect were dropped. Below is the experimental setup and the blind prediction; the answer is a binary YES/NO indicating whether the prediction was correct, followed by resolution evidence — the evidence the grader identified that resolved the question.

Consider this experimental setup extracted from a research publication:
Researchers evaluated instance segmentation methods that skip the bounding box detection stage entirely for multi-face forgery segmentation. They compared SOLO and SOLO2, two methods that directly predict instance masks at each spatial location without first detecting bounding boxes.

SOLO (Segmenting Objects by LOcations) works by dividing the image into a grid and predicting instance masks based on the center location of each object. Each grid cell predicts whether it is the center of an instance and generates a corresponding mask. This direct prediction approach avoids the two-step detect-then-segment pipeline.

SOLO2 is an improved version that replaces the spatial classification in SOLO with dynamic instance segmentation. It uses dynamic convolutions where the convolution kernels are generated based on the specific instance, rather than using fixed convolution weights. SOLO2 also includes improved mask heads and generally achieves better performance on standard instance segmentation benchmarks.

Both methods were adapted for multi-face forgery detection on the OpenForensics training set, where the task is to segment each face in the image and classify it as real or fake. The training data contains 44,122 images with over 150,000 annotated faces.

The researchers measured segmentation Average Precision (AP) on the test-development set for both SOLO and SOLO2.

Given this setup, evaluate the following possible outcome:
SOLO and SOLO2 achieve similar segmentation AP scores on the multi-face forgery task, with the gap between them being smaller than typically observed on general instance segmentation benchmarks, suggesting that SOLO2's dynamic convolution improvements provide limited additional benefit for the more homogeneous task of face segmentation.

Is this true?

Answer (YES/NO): NO